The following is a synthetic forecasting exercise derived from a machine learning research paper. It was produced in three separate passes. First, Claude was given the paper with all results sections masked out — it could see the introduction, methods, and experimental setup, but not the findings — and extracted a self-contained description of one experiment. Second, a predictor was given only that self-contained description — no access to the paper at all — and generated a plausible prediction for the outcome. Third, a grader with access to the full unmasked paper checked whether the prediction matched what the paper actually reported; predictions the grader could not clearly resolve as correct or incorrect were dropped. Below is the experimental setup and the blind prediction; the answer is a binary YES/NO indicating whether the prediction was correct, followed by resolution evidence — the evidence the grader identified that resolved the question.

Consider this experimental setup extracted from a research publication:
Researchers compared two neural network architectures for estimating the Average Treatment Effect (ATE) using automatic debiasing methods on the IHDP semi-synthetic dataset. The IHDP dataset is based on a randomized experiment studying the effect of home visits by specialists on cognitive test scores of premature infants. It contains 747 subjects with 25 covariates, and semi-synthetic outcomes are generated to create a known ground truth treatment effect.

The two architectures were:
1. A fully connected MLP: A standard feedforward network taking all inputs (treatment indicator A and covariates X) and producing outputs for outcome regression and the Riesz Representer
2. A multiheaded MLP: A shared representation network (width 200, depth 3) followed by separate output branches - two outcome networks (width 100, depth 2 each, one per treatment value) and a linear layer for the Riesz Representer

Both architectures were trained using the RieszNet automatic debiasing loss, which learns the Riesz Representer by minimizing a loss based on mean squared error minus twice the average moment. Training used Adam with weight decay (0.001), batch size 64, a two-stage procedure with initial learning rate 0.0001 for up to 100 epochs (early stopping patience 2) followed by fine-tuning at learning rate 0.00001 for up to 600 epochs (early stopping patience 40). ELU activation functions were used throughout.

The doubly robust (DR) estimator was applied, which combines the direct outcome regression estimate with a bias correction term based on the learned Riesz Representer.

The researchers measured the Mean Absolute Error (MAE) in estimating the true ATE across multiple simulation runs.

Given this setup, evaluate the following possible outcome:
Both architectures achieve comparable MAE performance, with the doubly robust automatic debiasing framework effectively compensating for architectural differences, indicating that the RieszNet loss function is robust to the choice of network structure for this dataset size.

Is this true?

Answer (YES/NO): NO